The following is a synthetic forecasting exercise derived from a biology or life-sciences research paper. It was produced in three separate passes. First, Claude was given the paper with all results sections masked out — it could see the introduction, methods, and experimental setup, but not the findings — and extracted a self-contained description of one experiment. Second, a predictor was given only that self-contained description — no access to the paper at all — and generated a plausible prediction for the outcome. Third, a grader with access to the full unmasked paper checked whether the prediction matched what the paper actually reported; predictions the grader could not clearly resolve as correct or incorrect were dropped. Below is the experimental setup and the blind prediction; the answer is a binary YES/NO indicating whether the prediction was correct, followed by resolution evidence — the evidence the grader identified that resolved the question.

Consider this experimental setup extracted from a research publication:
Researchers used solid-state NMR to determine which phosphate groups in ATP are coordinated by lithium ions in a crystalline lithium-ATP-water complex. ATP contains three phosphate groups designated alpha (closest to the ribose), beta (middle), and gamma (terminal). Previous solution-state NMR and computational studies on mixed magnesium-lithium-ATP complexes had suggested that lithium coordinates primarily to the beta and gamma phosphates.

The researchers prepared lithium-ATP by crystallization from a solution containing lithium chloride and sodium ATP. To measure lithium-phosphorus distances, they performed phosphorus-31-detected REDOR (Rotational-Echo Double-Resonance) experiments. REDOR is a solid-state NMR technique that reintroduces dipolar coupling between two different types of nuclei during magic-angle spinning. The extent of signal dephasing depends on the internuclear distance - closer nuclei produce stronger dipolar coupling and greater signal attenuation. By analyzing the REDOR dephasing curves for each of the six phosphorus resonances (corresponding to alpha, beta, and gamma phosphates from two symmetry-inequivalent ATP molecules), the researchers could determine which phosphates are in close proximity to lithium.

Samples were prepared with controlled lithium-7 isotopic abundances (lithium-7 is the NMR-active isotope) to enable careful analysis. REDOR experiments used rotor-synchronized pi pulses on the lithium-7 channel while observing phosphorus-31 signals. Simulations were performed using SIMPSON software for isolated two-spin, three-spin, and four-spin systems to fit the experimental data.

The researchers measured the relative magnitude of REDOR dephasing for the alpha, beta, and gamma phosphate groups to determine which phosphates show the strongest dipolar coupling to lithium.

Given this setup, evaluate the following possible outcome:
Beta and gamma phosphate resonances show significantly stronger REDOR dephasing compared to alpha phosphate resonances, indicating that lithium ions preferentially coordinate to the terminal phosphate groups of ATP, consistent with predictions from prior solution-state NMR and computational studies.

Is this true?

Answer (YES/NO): NO